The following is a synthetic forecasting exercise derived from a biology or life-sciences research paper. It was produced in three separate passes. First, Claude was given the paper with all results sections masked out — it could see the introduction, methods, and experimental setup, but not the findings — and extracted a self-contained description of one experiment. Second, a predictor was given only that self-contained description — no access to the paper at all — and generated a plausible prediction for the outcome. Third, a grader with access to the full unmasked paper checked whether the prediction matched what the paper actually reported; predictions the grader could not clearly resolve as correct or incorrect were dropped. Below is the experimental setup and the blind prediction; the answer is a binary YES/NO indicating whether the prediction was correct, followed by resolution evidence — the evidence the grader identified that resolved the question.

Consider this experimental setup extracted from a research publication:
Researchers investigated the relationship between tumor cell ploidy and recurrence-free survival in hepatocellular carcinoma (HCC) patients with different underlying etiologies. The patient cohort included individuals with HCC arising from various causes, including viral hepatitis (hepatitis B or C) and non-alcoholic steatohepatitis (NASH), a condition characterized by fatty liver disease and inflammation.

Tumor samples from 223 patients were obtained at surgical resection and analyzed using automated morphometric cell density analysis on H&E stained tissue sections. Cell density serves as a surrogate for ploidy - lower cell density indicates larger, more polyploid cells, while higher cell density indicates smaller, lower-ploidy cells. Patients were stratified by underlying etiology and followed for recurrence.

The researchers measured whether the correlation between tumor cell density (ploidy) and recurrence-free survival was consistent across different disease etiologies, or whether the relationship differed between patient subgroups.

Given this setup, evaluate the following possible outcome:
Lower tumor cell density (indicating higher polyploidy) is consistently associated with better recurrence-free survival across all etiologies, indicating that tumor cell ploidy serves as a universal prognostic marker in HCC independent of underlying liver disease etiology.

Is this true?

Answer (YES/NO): NO